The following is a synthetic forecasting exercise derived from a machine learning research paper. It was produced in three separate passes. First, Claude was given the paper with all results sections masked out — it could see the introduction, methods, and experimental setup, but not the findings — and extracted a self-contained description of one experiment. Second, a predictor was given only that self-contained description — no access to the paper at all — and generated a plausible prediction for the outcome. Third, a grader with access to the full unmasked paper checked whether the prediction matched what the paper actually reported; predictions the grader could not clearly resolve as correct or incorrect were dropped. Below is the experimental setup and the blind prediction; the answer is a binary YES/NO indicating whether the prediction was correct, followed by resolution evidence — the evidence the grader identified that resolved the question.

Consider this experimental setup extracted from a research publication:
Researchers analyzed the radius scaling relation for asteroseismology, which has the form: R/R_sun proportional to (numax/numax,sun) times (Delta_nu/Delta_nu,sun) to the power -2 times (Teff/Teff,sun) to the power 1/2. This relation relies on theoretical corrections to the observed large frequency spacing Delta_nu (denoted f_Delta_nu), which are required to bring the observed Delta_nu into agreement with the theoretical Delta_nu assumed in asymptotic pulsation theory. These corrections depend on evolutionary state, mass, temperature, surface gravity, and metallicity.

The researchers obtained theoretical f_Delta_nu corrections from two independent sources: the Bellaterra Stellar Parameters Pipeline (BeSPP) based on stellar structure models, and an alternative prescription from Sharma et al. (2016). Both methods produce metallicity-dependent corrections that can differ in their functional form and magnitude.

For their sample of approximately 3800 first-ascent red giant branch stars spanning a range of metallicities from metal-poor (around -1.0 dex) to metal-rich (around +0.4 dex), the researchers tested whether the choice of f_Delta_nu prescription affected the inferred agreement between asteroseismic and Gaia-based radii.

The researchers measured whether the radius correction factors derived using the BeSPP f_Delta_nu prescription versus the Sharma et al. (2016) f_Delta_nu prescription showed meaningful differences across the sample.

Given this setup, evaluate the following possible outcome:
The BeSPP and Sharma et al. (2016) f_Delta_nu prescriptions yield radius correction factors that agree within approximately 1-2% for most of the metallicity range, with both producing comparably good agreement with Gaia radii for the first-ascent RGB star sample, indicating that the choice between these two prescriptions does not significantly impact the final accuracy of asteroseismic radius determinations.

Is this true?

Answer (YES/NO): YES